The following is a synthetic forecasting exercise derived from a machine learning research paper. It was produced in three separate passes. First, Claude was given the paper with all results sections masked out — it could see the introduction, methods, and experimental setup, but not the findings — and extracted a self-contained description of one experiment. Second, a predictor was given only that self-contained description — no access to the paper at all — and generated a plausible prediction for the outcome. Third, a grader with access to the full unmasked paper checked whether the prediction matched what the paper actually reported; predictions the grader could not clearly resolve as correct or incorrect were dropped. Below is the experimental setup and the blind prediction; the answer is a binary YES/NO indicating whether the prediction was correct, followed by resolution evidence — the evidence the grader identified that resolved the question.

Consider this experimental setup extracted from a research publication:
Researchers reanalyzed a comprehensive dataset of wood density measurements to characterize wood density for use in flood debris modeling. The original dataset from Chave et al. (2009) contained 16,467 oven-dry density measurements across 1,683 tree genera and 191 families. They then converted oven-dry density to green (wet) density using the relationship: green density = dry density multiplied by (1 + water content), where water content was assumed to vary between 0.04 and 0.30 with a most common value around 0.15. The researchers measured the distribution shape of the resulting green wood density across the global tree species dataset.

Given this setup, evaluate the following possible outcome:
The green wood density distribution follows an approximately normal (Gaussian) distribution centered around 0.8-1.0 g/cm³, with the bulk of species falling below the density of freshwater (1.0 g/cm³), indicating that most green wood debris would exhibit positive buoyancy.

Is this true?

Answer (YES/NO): NO